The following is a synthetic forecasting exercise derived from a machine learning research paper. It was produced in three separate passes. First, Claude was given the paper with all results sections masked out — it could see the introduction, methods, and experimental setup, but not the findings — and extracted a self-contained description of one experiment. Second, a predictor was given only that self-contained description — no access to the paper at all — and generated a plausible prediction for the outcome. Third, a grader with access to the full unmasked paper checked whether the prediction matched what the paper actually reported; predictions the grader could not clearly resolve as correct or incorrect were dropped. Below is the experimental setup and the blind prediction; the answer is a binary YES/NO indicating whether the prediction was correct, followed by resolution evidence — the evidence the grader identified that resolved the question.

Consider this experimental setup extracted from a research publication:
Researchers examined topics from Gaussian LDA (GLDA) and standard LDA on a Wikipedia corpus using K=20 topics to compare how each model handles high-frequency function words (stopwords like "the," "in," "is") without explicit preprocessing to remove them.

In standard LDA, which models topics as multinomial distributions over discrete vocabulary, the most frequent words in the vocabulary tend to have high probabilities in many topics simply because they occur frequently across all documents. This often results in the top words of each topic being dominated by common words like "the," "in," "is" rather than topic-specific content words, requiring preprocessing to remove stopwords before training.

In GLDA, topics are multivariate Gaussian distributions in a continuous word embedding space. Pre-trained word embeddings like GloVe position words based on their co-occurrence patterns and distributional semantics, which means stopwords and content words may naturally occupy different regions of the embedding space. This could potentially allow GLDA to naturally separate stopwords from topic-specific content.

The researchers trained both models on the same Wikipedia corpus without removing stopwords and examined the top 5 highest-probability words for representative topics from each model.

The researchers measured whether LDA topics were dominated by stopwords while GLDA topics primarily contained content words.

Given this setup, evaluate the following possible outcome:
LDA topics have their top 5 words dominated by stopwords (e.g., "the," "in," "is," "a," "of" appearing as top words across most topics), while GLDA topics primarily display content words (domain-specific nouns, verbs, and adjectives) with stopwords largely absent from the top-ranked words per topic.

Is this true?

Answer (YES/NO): YES